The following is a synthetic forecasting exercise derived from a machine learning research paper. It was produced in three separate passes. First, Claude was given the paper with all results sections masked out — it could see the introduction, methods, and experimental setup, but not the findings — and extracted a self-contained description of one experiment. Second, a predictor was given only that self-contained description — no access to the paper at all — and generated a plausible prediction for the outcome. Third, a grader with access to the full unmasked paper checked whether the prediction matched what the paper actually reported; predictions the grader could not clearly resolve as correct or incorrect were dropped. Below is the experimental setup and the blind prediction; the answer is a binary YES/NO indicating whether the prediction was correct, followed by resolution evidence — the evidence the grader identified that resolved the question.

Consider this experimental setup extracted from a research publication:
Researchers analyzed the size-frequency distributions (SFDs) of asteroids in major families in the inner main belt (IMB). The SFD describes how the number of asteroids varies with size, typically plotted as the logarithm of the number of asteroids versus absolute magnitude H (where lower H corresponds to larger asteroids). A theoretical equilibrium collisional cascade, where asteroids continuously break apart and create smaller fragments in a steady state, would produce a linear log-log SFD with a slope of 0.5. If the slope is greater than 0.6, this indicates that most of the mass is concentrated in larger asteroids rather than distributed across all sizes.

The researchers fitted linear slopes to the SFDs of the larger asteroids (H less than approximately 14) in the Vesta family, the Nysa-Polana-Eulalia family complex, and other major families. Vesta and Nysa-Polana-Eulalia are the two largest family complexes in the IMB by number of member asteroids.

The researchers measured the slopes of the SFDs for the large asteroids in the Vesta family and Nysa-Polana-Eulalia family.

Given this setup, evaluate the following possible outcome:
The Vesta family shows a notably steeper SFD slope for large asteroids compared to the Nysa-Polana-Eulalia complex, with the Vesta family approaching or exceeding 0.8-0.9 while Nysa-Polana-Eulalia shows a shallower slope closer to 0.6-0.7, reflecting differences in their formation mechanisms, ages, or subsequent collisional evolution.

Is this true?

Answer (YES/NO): NO